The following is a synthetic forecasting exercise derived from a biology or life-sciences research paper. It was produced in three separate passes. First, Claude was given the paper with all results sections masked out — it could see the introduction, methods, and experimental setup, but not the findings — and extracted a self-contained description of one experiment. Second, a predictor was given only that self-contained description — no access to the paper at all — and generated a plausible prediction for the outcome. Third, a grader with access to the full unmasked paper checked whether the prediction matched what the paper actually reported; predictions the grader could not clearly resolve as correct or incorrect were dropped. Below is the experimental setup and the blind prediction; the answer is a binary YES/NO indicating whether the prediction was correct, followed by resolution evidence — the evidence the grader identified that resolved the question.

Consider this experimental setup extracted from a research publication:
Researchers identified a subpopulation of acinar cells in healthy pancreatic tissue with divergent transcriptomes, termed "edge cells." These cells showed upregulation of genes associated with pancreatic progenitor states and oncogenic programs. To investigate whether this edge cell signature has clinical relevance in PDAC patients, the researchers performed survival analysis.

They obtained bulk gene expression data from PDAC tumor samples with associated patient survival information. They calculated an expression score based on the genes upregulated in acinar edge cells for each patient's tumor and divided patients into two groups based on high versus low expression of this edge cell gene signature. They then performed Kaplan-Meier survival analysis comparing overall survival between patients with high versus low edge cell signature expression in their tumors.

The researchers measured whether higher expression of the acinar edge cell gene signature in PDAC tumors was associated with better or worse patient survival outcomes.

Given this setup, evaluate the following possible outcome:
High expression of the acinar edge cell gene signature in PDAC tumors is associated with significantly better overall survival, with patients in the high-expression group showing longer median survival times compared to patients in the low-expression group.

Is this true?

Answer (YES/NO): NO